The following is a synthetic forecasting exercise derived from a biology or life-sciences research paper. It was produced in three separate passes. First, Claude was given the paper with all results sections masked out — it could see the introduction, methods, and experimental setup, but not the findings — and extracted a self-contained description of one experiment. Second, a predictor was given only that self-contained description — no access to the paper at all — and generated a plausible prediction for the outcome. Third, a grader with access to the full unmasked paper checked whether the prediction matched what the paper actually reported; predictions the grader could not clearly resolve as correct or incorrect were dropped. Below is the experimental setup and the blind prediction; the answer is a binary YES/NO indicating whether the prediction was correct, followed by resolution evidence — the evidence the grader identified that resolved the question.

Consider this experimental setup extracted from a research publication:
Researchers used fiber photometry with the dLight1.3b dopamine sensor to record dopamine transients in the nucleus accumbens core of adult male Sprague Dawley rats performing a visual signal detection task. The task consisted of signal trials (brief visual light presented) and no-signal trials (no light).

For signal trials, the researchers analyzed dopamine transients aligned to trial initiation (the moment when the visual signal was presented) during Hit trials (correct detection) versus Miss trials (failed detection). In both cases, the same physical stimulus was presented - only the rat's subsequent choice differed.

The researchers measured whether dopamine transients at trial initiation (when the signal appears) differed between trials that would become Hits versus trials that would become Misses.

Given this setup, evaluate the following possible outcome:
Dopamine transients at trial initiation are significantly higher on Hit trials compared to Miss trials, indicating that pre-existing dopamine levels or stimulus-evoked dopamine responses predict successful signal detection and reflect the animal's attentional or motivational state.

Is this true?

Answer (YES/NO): NO